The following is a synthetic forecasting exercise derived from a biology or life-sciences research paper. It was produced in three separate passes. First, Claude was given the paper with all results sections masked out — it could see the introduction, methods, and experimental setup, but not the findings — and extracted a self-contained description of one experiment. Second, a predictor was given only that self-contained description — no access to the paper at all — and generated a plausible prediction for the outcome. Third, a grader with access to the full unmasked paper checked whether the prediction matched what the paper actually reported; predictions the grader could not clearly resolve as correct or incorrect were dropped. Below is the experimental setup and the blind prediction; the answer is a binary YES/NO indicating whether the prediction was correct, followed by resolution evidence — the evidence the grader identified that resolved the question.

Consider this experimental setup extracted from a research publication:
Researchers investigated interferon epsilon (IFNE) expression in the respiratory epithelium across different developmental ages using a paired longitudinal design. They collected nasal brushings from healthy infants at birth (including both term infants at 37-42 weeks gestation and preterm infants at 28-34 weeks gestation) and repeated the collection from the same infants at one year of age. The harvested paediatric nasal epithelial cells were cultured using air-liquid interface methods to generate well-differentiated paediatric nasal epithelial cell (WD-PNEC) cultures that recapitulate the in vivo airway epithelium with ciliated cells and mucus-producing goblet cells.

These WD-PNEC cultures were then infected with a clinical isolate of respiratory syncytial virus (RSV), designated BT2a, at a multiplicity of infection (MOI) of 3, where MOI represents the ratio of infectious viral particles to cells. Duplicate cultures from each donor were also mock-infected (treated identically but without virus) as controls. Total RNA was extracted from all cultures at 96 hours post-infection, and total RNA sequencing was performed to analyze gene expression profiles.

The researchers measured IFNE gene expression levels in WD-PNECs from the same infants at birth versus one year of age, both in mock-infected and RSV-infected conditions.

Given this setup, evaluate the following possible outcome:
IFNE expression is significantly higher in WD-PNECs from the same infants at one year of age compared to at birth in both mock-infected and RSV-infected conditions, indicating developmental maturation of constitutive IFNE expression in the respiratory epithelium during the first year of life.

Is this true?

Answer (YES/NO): YES